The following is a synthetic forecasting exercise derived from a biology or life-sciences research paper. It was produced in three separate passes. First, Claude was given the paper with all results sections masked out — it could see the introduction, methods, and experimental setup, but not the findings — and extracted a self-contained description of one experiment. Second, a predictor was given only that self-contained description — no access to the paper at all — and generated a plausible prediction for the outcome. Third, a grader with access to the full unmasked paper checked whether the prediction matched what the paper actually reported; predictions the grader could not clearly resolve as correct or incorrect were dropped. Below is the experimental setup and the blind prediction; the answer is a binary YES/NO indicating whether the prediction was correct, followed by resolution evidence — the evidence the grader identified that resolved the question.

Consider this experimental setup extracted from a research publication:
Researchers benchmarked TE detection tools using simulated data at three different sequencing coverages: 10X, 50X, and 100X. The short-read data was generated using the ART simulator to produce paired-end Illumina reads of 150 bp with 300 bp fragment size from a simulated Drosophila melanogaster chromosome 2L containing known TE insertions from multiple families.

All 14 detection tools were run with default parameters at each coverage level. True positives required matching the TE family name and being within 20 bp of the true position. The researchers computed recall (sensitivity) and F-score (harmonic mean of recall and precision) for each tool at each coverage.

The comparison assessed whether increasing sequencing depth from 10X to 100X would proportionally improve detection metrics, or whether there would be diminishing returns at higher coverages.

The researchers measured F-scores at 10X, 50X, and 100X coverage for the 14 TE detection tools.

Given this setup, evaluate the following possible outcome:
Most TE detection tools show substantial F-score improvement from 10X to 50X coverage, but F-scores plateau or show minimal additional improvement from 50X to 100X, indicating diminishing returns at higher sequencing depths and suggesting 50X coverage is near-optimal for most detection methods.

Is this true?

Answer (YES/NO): NO